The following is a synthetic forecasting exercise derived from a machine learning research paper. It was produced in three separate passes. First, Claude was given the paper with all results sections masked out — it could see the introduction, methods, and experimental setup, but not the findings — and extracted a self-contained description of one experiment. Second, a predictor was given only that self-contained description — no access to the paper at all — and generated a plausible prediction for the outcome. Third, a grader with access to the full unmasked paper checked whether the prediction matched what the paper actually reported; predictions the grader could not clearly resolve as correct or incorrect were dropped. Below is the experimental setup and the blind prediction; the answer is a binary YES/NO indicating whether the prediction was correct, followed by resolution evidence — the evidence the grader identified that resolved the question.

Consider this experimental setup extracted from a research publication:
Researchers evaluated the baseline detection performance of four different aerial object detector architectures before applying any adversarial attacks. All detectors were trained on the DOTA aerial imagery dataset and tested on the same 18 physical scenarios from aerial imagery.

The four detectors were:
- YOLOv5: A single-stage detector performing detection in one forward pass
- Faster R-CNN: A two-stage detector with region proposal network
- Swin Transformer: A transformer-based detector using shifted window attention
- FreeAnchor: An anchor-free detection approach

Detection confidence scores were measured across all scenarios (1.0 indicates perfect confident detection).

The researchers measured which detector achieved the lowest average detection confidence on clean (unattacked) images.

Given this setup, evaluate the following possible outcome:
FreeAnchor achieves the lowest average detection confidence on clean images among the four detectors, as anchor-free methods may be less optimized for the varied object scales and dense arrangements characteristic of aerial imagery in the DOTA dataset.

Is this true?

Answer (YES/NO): NO